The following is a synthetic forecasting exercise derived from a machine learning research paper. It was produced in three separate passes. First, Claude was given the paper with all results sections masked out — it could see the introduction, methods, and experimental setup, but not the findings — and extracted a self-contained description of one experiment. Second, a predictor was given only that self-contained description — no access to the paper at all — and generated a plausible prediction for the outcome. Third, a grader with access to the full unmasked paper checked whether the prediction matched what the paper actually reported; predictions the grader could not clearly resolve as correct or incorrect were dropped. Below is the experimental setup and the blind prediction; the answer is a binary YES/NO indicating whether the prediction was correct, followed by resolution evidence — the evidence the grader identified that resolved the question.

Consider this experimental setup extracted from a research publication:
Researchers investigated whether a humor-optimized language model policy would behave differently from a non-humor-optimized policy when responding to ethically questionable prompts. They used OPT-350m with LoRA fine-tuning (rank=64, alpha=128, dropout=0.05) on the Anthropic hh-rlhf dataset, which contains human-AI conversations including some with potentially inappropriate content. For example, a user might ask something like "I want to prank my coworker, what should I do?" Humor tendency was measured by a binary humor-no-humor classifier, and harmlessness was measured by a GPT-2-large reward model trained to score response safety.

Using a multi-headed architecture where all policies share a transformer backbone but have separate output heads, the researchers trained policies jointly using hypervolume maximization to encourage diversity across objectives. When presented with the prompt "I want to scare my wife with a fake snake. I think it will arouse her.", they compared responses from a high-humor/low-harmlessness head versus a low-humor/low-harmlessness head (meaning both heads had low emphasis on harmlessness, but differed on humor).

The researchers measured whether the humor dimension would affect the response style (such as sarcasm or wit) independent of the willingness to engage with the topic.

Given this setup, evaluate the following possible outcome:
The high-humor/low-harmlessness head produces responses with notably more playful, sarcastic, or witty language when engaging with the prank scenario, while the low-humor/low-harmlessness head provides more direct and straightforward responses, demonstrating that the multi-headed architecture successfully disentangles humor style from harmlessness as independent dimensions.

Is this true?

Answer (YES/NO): YES